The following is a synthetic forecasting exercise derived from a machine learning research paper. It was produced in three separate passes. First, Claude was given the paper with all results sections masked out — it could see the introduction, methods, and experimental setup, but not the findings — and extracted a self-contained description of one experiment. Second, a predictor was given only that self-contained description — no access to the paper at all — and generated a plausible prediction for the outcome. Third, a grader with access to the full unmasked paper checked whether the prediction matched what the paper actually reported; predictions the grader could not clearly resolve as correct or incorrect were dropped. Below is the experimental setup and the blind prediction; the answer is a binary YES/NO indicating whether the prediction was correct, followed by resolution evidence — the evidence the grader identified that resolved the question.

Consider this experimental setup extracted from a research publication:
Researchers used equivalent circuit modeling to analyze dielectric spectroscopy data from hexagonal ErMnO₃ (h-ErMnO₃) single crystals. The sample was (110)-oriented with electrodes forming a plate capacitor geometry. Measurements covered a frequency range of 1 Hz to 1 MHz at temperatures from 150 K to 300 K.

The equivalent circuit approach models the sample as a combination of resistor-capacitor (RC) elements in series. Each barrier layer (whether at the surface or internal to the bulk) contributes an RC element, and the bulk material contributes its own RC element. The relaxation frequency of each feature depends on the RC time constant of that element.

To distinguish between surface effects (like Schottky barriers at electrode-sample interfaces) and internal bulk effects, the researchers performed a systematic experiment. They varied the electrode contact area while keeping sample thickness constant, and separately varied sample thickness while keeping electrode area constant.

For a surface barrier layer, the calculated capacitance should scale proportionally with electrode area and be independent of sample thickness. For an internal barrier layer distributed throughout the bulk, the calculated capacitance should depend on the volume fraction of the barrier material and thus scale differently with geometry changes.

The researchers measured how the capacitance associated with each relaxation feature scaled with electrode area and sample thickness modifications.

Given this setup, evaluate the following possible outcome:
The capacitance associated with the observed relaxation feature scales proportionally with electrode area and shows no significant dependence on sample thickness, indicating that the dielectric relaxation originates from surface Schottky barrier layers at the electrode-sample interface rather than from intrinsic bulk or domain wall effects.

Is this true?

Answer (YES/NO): NO